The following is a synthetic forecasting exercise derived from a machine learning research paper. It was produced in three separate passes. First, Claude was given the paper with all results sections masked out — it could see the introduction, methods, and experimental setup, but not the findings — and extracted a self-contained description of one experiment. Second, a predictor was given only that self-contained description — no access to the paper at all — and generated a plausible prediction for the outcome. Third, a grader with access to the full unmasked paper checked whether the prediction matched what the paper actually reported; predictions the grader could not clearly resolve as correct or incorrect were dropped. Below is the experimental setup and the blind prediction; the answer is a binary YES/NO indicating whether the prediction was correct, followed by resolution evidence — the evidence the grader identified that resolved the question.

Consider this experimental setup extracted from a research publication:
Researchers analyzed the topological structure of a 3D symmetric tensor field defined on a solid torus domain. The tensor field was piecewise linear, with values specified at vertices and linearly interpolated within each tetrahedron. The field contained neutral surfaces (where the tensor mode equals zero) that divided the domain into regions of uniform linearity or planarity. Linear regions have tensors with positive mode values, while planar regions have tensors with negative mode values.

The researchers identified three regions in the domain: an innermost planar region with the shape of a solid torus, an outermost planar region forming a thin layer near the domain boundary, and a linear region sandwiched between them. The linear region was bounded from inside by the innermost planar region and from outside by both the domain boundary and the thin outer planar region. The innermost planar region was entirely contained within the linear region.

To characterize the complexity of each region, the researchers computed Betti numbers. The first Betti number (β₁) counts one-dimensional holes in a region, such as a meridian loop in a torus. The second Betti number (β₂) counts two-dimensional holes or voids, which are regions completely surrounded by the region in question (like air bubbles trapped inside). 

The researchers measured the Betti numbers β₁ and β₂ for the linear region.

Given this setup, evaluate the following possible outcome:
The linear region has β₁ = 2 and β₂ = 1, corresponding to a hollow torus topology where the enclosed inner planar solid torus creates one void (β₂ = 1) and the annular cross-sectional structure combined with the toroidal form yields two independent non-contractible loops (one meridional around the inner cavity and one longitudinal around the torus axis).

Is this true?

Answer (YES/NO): YES